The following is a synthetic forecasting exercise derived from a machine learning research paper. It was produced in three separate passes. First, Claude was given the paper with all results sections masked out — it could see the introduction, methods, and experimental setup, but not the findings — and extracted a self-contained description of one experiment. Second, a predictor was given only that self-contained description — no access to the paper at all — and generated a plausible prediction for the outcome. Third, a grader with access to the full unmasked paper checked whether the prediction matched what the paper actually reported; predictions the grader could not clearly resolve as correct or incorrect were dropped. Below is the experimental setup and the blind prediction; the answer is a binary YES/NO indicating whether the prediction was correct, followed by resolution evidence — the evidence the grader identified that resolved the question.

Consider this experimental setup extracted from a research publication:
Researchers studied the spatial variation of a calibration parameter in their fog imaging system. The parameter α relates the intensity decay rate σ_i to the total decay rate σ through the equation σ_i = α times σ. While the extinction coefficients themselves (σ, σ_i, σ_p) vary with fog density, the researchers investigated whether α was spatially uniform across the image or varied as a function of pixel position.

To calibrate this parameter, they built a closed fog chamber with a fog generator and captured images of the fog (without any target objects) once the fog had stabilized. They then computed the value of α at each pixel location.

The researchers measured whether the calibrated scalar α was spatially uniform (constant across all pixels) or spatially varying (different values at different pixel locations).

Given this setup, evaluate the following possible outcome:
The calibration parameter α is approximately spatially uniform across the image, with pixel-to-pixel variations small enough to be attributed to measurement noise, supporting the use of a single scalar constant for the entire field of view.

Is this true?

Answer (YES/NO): NO